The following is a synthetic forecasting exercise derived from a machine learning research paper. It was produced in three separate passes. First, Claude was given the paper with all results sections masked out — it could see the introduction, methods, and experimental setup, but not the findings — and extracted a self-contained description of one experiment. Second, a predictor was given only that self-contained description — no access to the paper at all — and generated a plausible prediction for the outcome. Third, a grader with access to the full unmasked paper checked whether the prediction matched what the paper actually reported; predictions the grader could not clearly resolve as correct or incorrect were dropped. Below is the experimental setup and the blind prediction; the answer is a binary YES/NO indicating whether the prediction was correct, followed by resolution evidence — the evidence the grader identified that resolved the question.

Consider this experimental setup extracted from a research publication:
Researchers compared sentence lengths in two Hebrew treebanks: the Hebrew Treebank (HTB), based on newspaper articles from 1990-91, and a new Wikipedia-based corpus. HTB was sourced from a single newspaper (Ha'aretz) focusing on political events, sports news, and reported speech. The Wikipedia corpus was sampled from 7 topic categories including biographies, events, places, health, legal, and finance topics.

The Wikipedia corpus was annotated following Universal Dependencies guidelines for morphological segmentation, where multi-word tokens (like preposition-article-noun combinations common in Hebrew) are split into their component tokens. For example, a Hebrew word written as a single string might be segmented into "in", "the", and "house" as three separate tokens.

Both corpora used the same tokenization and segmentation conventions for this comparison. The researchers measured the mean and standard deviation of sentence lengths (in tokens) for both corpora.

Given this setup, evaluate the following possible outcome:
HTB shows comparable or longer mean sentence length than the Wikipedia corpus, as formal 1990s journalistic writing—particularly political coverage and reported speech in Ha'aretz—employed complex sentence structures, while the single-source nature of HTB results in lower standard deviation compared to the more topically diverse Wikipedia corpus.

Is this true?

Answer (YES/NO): NO